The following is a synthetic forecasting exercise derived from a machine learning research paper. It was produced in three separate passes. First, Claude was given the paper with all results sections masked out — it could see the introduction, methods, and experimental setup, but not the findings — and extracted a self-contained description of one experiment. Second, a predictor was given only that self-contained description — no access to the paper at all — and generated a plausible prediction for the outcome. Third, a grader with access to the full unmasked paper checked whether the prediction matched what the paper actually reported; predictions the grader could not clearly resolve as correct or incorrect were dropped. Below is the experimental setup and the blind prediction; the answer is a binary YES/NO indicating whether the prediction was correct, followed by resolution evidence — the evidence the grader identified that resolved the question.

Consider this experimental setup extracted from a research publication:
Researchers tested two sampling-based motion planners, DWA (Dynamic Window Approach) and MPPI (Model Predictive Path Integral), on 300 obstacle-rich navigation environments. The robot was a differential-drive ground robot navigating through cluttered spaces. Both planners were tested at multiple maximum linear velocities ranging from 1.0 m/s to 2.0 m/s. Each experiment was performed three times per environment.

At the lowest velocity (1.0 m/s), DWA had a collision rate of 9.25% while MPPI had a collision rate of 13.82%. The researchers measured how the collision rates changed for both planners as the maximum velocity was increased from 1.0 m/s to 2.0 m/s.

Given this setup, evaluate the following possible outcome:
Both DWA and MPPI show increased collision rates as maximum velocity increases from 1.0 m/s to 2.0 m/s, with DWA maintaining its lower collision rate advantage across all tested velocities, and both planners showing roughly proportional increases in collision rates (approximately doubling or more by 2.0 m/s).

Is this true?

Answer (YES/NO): NO